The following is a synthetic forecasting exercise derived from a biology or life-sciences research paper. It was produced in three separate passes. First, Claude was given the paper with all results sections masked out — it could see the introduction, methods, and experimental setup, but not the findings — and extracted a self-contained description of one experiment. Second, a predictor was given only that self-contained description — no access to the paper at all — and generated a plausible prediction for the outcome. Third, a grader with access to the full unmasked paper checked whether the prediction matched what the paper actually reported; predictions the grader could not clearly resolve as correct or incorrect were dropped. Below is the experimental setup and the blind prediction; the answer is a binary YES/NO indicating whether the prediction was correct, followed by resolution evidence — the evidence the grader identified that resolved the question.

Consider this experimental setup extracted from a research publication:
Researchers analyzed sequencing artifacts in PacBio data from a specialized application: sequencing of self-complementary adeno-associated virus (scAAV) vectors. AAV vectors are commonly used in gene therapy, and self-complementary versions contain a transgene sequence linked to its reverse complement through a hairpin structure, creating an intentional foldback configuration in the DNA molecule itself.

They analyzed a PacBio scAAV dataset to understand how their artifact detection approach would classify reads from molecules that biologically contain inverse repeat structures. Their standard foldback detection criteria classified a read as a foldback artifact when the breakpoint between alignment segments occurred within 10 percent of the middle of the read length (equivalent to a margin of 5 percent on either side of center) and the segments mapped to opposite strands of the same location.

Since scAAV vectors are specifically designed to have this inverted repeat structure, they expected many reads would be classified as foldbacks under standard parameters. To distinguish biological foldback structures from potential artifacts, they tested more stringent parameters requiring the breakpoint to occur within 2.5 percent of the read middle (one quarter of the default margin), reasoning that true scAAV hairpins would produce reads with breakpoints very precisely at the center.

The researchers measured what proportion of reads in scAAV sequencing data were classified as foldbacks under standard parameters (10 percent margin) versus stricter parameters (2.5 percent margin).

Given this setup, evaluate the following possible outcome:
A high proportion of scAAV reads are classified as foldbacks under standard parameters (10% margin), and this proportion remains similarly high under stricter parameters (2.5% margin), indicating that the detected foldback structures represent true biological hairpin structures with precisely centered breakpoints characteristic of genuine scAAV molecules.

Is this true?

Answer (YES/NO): YES